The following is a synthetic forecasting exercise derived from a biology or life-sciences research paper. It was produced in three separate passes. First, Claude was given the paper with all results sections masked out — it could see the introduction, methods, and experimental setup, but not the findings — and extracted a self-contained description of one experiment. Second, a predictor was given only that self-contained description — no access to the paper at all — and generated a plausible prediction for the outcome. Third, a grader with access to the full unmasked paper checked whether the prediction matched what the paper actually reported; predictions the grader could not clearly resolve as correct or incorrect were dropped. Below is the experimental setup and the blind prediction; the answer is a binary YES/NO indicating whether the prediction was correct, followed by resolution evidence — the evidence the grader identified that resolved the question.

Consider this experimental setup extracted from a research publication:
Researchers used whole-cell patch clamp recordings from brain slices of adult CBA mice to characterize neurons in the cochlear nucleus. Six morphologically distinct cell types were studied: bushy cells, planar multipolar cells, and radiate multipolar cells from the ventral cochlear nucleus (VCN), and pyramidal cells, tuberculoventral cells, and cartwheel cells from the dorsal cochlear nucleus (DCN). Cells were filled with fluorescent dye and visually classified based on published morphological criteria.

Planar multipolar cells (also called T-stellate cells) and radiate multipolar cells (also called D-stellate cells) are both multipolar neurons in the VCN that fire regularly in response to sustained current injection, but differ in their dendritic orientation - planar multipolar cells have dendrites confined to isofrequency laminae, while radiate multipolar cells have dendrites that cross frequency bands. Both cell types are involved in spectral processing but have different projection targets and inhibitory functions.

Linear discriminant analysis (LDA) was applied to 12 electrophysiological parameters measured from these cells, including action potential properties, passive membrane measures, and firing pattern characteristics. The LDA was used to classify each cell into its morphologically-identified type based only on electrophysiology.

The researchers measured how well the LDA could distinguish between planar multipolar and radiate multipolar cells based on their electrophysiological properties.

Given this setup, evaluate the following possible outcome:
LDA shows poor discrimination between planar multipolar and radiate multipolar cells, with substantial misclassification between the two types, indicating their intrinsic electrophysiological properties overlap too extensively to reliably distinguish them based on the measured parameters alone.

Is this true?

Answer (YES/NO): NO